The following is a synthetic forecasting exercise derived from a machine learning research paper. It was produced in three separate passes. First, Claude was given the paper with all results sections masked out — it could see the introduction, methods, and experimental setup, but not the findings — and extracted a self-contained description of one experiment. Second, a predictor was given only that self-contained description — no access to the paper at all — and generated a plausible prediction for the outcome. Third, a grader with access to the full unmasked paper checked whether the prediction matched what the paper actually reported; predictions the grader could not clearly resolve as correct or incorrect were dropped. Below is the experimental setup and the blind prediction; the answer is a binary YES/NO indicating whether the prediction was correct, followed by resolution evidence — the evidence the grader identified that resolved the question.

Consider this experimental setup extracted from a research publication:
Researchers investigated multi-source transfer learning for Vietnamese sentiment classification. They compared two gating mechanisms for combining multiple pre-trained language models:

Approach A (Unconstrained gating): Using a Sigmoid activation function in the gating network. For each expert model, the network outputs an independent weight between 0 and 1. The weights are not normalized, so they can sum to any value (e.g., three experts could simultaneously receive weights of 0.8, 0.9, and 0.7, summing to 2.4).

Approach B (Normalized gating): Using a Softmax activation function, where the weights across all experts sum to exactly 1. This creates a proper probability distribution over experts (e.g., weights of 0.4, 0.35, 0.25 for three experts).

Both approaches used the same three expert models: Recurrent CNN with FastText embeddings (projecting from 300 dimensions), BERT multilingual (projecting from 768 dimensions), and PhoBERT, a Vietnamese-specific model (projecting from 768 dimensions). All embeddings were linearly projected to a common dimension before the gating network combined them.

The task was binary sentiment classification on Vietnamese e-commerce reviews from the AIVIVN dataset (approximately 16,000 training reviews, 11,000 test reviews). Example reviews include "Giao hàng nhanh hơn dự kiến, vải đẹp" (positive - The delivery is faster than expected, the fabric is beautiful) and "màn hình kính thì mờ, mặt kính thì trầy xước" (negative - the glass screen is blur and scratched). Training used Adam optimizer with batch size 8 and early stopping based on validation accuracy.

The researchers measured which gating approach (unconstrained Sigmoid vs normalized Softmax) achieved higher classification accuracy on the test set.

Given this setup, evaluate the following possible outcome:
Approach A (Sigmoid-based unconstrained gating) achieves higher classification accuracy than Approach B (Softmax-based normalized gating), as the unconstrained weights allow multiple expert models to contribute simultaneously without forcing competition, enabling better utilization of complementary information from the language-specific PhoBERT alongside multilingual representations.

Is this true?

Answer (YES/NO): YES